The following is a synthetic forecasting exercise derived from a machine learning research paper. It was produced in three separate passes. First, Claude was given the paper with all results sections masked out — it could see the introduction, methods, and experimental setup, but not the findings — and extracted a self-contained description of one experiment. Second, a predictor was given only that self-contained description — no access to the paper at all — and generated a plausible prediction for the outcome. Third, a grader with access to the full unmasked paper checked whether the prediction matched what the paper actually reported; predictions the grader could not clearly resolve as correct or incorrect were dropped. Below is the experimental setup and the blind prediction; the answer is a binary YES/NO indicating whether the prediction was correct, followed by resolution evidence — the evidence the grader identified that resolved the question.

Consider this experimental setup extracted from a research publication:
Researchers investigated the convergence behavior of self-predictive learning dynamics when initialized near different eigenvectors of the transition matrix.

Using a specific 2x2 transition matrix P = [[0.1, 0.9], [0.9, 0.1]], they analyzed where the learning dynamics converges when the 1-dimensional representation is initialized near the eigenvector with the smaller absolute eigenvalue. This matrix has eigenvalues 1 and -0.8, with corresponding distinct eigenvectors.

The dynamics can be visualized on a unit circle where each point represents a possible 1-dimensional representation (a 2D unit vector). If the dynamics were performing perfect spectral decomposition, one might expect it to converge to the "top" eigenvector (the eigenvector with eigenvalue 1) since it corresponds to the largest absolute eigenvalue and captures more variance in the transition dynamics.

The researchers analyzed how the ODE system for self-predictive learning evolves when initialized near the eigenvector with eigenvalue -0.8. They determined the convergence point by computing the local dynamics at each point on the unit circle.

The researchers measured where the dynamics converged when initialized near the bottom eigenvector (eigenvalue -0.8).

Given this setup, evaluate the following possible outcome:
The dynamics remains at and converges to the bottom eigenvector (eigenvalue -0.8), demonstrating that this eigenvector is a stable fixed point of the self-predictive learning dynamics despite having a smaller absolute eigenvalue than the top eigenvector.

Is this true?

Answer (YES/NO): NO